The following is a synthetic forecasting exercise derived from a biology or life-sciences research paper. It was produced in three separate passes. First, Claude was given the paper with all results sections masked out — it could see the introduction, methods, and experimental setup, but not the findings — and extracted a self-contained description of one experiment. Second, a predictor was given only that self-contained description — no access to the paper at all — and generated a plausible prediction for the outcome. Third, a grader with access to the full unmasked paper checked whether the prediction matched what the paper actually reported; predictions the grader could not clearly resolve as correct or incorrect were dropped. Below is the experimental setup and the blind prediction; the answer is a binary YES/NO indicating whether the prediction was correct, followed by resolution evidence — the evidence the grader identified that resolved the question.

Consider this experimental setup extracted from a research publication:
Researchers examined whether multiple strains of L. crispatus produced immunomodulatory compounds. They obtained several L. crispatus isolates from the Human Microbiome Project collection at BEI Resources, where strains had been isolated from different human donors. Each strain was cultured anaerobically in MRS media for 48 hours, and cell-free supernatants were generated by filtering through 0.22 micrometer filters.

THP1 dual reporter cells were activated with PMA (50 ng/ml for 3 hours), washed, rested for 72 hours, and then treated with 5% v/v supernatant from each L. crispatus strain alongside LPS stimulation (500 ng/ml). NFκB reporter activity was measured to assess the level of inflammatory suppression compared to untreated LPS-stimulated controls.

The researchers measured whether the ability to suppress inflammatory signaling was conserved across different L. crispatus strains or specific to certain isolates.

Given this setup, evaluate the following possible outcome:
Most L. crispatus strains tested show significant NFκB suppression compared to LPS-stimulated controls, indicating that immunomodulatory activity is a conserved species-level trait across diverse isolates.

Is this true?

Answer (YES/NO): YES